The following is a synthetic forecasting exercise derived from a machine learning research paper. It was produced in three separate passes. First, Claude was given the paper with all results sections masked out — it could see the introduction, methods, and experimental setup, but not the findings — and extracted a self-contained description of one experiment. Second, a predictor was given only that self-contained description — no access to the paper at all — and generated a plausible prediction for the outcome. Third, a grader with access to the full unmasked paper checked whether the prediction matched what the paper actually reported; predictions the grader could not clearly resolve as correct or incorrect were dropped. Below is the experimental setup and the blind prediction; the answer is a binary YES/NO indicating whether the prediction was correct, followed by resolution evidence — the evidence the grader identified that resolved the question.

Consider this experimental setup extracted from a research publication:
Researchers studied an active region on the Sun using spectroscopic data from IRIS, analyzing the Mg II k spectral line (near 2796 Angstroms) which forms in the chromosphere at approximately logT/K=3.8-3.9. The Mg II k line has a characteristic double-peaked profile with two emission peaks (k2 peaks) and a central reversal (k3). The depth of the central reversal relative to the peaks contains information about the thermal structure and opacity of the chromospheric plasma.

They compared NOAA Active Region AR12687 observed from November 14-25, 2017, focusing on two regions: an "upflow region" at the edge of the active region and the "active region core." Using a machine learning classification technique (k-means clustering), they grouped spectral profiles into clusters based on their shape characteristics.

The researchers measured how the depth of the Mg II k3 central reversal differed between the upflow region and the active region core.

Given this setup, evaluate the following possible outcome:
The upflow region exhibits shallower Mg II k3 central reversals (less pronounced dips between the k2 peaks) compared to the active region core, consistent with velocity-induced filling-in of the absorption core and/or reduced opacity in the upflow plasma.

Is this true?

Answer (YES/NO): NO